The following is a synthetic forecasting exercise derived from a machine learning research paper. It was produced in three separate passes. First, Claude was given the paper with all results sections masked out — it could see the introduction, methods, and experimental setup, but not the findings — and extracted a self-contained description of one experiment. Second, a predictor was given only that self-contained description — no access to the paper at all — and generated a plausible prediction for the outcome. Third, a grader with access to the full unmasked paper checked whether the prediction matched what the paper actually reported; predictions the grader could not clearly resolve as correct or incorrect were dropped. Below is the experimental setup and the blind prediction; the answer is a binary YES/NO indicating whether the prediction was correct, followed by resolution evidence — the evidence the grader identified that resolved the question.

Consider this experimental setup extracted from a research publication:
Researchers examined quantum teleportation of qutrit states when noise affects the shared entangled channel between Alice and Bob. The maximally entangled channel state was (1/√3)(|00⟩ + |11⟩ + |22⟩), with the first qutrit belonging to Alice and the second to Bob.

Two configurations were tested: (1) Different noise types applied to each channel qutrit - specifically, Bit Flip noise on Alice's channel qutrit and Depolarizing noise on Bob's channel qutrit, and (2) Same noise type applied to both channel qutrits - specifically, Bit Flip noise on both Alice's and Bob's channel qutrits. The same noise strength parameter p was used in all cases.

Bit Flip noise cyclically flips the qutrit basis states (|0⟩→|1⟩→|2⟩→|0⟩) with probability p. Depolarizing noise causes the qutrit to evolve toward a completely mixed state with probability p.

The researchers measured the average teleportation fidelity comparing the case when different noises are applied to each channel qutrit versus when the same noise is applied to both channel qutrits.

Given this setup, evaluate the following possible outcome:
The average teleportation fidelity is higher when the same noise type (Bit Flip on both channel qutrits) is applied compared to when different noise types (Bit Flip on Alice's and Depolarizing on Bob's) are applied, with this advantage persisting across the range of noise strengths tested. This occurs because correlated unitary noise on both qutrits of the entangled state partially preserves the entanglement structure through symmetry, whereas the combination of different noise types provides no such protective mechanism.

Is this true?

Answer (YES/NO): YES